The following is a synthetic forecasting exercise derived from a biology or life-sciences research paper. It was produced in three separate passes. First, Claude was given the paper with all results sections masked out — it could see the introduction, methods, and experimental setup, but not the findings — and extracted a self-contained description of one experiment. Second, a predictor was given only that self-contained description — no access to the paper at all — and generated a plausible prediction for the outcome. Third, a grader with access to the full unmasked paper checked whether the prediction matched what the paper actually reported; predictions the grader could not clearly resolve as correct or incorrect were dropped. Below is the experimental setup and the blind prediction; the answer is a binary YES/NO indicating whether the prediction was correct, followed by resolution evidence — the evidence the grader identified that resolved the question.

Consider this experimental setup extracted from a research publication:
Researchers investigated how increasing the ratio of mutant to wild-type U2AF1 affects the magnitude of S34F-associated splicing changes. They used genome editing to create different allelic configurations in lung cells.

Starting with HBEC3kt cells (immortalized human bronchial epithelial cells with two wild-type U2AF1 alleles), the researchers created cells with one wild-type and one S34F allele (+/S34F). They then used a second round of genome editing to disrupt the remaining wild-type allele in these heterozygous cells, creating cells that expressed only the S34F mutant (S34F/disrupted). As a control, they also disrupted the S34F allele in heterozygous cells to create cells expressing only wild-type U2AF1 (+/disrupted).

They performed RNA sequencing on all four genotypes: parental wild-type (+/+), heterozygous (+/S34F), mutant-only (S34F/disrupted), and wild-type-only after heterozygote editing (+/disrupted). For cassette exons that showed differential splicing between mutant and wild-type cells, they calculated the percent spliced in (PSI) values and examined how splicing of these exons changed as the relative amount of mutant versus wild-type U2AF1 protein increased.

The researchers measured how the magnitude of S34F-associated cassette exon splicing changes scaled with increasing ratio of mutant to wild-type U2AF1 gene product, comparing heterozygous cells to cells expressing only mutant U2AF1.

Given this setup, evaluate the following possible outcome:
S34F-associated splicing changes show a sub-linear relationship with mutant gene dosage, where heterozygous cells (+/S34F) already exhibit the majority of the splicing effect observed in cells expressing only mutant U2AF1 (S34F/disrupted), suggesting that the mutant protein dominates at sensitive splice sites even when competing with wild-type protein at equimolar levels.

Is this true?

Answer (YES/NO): NO